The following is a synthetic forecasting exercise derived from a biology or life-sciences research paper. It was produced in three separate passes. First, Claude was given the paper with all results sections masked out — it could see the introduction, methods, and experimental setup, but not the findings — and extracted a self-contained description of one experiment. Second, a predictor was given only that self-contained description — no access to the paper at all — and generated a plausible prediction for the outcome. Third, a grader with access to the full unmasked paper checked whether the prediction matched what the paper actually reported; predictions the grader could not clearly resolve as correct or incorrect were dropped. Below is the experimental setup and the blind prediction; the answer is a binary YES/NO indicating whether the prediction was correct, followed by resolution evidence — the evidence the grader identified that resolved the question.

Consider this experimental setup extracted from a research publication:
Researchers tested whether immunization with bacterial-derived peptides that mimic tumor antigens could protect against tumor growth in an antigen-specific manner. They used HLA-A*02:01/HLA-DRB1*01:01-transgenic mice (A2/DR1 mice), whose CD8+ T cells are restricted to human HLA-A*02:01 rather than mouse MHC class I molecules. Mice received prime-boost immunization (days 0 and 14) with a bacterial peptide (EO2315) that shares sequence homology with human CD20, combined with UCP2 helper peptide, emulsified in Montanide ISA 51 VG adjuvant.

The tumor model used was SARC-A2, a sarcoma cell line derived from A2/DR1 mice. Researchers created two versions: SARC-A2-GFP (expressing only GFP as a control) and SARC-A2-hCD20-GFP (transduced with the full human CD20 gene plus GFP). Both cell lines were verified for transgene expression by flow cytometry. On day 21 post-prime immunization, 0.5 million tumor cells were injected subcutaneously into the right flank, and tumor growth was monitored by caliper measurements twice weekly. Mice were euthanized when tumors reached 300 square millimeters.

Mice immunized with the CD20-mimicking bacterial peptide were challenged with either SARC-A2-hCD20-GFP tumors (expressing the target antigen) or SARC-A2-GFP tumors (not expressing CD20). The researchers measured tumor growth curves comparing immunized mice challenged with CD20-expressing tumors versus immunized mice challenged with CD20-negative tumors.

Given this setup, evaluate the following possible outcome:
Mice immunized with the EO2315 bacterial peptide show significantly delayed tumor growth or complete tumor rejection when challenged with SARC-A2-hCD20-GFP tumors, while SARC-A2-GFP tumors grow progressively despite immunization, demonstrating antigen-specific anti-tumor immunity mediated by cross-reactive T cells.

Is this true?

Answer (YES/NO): YES